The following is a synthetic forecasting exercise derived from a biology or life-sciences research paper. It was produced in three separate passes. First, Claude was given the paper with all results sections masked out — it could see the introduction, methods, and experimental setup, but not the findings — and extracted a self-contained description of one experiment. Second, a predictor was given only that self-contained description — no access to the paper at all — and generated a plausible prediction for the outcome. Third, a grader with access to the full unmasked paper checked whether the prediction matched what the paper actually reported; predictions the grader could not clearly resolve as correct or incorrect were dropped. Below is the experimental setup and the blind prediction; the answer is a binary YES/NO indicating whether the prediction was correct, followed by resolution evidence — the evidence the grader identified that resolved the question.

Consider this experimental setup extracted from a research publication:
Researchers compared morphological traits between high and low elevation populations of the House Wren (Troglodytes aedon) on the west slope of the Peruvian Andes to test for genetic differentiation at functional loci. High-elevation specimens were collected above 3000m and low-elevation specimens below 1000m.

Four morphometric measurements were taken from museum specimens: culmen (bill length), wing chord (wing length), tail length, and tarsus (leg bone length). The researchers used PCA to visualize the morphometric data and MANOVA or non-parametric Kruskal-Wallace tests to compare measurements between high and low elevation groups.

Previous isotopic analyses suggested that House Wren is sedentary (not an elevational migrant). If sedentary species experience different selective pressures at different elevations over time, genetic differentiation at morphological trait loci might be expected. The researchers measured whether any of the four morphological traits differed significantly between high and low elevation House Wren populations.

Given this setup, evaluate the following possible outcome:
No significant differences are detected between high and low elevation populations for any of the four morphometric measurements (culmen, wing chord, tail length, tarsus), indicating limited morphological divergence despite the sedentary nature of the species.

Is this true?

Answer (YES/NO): NO